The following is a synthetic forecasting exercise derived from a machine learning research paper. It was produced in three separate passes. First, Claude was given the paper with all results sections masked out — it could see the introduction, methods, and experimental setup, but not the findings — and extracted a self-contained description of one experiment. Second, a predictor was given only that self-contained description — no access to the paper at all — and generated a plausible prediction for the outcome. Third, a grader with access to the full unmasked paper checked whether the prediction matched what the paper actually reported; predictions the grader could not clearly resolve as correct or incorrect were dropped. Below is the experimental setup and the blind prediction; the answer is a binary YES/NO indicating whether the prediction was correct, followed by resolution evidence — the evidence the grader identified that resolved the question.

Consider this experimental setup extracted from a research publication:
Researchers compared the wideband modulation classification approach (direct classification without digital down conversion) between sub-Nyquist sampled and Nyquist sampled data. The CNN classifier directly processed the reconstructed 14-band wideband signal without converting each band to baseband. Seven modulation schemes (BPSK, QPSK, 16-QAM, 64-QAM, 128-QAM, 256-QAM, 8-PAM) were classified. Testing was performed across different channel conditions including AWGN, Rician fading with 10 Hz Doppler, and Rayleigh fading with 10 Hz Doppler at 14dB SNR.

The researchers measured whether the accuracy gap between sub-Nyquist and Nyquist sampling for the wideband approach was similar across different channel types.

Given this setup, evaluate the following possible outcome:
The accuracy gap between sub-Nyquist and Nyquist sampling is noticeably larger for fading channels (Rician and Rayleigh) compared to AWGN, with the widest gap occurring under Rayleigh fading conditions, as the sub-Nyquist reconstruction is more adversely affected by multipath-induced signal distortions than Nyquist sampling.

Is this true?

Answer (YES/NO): NO